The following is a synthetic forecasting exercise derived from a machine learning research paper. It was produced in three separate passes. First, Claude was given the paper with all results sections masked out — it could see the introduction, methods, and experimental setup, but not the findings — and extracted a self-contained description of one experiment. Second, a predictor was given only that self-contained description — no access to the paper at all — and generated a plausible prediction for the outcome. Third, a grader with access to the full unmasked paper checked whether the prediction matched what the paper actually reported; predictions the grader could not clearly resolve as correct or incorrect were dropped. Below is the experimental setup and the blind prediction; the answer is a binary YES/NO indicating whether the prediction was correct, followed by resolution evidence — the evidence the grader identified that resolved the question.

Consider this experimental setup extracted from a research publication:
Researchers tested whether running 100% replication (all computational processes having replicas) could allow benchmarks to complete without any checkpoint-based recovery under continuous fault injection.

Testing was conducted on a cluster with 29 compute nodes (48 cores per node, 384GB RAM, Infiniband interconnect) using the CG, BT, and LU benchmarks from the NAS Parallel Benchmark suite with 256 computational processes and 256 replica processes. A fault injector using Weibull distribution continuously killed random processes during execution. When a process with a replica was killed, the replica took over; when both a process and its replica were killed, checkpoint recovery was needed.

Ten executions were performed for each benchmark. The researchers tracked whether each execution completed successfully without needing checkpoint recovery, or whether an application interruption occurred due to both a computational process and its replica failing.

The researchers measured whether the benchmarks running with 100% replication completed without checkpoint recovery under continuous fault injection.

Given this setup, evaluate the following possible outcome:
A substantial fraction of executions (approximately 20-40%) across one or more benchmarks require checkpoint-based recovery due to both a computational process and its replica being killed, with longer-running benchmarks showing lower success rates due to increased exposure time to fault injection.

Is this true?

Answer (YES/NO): NO